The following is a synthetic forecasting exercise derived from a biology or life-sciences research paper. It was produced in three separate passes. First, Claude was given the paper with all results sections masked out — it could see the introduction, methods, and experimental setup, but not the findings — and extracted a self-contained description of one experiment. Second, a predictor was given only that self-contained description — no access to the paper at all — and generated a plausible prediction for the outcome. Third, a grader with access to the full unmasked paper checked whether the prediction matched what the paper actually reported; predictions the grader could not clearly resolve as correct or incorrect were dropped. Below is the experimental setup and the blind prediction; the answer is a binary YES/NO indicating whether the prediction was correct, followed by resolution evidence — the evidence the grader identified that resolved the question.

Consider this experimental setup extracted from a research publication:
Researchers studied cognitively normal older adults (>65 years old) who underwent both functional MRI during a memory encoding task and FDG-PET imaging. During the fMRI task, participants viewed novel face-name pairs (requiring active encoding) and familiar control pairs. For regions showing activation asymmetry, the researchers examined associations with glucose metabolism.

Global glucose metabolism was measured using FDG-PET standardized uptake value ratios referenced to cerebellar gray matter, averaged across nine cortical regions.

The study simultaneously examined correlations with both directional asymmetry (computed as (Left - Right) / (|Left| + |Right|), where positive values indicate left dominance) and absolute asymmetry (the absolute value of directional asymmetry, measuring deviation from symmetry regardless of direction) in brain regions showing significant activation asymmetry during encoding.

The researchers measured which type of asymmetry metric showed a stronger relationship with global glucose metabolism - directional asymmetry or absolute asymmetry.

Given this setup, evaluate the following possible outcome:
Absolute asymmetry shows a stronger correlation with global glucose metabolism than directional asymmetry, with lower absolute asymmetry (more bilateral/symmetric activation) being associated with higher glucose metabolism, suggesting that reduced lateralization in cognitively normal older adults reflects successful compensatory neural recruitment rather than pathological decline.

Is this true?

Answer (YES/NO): NO